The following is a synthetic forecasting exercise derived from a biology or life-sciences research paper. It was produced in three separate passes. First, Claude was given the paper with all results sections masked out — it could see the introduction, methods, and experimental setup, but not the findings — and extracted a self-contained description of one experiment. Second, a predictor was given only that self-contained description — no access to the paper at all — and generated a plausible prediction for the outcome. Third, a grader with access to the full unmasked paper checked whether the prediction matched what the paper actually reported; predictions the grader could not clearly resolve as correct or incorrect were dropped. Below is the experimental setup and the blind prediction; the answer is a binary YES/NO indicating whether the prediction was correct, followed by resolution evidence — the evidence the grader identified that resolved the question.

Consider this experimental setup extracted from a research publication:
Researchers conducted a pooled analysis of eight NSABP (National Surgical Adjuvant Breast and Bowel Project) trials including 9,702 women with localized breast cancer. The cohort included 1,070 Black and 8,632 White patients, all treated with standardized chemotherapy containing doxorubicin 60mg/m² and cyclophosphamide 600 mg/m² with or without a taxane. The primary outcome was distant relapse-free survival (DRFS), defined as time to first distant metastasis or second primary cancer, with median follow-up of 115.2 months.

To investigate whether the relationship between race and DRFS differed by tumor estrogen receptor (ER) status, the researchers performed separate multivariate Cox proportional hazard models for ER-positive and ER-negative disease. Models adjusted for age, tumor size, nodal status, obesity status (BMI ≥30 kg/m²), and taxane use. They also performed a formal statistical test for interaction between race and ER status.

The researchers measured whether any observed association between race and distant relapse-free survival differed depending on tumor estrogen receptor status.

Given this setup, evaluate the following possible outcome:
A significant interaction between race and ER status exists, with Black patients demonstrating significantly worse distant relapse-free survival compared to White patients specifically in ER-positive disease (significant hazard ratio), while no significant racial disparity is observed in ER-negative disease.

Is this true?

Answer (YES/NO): YES